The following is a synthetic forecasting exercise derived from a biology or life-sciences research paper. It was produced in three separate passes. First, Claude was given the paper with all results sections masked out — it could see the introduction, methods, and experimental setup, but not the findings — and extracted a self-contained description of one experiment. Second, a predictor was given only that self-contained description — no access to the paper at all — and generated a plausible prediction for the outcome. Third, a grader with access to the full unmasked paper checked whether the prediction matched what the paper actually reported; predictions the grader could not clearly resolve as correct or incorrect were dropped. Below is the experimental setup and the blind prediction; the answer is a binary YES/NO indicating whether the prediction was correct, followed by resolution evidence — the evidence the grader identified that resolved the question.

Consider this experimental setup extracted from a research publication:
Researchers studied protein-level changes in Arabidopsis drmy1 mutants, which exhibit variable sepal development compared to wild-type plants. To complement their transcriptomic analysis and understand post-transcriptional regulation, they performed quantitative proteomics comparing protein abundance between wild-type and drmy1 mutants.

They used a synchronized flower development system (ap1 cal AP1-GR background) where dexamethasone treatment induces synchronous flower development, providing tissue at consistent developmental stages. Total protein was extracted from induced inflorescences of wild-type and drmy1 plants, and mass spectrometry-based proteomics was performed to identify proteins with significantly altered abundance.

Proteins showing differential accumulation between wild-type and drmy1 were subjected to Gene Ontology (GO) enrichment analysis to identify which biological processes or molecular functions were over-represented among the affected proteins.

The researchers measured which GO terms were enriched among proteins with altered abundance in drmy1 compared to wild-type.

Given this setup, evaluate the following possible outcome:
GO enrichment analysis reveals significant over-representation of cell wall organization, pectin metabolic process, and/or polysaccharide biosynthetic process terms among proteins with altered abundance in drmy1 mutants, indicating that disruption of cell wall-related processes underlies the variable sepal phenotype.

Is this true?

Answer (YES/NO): NO